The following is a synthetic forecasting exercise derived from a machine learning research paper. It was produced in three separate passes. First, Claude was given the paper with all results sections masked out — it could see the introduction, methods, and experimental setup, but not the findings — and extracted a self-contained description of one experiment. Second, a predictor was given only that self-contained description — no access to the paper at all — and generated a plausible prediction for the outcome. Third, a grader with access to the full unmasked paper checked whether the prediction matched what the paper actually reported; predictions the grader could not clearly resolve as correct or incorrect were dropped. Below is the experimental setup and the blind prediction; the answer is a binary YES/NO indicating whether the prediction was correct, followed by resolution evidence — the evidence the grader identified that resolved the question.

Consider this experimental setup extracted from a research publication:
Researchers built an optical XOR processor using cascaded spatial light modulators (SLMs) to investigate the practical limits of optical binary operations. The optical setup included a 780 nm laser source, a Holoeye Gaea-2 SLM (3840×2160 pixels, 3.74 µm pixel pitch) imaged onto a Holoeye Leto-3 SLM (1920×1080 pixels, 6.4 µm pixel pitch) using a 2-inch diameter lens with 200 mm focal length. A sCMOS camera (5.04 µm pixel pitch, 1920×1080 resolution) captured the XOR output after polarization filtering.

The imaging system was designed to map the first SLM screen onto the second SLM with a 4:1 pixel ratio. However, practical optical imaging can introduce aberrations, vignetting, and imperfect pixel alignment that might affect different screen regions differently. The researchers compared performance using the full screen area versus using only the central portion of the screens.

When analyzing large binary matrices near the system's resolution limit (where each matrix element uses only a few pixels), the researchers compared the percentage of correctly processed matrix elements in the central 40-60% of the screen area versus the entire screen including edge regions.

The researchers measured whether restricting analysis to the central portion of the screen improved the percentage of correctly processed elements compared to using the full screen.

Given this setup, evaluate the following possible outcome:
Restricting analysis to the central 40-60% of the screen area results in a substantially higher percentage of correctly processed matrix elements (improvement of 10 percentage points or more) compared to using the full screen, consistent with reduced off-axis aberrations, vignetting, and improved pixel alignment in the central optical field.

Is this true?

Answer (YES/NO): YES